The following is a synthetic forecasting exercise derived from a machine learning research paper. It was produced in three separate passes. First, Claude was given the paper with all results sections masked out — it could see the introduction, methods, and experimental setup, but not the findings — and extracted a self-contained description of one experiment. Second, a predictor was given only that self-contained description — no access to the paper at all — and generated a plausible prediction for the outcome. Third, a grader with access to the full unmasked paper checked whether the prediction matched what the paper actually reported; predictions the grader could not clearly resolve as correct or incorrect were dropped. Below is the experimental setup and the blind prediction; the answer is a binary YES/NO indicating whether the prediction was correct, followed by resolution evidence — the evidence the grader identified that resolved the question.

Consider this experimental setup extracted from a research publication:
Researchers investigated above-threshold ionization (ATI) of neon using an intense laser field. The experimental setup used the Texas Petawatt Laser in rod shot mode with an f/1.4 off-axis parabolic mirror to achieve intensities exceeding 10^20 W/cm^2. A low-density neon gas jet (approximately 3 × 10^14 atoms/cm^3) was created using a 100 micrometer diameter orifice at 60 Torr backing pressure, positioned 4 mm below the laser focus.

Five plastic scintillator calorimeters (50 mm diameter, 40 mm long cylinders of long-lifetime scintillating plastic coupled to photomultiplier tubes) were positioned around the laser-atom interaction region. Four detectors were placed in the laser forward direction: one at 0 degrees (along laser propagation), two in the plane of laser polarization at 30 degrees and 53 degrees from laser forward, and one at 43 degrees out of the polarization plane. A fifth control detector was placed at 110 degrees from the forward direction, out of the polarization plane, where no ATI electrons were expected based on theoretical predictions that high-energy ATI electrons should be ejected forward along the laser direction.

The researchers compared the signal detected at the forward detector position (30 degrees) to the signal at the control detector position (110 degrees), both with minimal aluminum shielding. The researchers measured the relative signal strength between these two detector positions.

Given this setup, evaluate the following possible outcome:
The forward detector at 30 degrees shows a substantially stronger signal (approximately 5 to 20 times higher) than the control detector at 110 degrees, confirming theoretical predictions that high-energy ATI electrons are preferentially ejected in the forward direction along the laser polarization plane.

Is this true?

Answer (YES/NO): NO